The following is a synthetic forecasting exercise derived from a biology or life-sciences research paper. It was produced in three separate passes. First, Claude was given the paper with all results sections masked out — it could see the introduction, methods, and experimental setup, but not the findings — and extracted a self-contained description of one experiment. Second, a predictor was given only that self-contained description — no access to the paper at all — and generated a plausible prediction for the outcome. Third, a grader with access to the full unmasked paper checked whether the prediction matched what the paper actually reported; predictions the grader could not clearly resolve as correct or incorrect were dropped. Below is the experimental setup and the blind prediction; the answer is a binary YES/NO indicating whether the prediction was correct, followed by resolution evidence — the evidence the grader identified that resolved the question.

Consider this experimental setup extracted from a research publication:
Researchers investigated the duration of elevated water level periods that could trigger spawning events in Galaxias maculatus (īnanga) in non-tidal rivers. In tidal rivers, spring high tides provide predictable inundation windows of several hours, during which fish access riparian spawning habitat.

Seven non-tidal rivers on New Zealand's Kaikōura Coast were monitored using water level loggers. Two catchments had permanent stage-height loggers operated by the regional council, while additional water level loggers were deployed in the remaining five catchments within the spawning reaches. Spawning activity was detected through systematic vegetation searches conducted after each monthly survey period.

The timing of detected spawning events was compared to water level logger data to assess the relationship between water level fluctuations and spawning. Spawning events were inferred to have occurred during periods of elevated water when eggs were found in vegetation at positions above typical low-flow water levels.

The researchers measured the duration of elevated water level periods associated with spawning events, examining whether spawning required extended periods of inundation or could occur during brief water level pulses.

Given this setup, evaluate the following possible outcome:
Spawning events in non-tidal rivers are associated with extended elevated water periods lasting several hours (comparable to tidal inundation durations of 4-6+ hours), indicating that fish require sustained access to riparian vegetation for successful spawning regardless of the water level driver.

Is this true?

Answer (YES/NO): NO